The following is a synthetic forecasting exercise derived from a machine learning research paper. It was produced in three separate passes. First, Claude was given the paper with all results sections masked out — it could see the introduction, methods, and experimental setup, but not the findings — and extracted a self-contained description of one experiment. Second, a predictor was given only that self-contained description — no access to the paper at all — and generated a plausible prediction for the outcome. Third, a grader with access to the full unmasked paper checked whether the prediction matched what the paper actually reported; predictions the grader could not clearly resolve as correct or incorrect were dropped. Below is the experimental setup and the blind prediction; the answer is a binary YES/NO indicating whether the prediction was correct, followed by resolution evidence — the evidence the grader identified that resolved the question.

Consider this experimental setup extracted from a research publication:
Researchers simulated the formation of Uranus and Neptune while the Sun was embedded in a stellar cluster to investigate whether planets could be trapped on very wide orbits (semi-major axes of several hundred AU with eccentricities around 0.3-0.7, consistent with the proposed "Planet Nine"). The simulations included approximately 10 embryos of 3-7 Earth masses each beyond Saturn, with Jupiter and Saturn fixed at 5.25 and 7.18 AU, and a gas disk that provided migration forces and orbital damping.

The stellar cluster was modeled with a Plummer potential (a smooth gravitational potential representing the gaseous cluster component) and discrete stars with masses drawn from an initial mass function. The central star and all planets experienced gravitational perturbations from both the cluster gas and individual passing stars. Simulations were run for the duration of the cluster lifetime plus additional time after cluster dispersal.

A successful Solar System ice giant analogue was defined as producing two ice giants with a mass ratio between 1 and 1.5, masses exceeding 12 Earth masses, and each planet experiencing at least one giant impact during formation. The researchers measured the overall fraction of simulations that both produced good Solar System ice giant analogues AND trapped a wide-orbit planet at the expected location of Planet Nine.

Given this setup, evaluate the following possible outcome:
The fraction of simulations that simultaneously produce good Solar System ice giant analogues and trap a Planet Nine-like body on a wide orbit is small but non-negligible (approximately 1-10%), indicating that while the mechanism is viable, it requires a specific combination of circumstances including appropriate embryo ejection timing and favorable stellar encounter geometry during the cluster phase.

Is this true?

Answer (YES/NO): NO